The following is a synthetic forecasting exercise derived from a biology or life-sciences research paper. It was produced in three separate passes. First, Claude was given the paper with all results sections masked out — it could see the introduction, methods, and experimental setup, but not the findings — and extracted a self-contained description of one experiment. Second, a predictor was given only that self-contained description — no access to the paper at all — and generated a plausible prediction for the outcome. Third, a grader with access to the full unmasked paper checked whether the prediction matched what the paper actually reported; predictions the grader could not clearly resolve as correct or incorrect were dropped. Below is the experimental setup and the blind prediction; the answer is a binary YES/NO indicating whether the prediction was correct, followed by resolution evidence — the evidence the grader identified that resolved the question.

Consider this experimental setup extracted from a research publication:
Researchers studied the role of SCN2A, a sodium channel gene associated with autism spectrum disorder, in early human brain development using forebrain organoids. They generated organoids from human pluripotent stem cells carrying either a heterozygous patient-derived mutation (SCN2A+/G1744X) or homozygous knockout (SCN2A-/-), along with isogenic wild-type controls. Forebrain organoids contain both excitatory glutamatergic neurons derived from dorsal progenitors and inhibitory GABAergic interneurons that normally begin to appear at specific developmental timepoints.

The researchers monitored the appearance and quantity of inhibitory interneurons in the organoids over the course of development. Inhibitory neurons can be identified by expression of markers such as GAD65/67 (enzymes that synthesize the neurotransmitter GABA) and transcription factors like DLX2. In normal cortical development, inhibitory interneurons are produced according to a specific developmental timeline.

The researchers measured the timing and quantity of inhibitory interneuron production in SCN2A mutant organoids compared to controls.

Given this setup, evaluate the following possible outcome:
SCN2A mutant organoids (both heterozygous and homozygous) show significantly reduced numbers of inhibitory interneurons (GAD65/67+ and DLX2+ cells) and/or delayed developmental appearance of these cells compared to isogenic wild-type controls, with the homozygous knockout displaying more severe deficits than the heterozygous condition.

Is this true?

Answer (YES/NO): NO